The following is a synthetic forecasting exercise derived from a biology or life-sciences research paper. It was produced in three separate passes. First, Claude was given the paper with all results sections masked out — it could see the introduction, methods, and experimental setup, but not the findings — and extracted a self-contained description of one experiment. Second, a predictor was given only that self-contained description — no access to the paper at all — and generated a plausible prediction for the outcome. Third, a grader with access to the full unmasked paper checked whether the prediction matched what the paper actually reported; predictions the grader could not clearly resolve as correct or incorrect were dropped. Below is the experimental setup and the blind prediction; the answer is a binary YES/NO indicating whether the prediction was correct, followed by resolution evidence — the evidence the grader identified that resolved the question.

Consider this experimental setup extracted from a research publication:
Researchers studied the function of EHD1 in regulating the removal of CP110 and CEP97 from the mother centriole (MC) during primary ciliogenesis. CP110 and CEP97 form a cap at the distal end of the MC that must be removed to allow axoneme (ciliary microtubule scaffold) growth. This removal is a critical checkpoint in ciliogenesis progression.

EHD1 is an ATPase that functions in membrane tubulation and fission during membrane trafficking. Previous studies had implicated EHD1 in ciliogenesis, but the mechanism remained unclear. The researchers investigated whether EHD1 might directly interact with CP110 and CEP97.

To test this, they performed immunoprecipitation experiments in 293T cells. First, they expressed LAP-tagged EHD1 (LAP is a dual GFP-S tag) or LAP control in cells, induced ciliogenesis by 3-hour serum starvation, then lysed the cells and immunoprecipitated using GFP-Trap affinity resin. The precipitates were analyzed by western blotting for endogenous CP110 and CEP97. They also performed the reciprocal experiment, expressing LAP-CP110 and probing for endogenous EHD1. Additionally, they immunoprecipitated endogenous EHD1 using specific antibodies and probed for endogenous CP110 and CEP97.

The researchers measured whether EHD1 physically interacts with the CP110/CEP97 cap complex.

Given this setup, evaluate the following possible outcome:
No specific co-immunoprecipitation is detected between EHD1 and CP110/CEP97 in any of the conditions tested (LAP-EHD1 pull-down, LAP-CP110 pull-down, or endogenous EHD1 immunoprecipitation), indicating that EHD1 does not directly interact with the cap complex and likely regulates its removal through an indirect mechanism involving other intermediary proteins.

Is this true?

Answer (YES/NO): NO